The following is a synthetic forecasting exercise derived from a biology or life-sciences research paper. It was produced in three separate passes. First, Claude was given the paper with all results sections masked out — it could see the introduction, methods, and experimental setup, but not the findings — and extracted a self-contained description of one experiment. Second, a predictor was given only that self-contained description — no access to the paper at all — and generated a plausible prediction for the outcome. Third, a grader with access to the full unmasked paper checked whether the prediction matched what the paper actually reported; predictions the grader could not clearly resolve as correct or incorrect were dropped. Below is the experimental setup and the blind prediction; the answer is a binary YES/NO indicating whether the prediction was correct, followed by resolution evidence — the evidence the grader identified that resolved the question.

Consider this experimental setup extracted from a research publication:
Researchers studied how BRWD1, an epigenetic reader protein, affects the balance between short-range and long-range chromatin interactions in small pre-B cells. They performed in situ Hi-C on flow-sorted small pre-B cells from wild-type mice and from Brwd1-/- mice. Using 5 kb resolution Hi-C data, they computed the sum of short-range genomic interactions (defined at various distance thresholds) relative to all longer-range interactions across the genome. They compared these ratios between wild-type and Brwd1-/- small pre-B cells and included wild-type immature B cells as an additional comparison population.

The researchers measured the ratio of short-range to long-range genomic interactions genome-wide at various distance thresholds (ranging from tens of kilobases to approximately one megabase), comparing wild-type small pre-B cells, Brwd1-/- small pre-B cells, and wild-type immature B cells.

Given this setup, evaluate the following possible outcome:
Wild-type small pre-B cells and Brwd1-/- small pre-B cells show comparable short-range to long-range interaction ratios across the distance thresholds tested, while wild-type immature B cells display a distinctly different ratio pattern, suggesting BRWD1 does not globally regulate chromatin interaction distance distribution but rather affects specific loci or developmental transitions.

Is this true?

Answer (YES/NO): NO